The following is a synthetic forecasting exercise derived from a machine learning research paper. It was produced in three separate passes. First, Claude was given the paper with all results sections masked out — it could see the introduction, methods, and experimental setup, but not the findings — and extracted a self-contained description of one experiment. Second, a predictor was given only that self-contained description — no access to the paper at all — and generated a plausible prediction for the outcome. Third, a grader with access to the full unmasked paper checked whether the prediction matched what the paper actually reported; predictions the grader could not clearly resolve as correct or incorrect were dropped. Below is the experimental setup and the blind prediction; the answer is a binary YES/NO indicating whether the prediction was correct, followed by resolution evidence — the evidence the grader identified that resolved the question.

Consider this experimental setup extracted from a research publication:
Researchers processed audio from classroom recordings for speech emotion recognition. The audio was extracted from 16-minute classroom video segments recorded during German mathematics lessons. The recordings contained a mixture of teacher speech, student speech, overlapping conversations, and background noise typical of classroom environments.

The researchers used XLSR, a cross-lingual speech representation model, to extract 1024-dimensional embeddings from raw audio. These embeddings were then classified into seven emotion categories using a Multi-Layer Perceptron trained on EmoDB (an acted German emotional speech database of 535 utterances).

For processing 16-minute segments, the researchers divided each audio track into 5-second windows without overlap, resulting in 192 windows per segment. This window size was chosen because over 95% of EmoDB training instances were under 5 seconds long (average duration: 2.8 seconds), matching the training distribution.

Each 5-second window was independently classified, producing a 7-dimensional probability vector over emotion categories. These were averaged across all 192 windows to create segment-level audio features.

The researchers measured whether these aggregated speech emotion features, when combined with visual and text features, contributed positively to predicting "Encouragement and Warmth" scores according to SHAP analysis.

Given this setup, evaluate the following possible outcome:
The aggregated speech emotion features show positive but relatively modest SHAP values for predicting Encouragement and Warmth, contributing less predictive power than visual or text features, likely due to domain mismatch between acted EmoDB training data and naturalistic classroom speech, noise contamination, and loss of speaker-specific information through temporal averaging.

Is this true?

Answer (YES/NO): NO